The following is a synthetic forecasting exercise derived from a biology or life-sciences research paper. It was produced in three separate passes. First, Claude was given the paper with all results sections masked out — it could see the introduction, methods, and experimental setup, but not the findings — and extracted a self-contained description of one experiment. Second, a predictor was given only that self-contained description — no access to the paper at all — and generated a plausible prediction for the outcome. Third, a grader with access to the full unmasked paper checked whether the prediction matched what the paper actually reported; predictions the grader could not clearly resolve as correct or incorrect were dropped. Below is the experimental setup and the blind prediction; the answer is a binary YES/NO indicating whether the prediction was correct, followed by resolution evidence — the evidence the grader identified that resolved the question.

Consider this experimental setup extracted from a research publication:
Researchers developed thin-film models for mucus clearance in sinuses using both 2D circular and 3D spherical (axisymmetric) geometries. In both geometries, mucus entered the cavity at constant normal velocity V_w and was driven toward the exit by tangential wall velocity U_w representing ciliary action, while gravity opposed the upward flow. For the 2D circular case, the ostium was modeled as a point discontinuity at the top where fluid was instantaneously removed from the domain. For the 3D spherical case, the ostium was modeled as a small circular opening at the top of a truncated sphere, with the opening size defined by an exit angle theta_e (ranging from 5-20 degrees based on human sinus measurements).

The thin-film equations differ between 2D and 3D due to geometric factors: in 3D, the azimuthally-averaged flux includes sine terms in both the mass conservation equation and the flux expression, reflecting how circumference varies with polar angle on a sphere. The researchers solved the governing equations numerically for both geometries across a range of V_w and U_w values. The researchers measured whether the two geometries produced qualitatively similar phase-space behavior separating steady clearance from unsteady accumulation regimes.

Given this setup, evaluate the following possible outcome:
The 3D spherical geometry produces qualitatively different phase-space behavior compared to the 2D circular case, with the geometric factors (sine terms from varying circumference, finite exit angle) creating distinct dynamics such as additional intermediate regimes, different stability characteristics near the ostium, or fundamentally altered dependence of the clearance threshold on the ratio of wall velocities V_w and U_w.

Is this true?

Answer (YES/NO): NO